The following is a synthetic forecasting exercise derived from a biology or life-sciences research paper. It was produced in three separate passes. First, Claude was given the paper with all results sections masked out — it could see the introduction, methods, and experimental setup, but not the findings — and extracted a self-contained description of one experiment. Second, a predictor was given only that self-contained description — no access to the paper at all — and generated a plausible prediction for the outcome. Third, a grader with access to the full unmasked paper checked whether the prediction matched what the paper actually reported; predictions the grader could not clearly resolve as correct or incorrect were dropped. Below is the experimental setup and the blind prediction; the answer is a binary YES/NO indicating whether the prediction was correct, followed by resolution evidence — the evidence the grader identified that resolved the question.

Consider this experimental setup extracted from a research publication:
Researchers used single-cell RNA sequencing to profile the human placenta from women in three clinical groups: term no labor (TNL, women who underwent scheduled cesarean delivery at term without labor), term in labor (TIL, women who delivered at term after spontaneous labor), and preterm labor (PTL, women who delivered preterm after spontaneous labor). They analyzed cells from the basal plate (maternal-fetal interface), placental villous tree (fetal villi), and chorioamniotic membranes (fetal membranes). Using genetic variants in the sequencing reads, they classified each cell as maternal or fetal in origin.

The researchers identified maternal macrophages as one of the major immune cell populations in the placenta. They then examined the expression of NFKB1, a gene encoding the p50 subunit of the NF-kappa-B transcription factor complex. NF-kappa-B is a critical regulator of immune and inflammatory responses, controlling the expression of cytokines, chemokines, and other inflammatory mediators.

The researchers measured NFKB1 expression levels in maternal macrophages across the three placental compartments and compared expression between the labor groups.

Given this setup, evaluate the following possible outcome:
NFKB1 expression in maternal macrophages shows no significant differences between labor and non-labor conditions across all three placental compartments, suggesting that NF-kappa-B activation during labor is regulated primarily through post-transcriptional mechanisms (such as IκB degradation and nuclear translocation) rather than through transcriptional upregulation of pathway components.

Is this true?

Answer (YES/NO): NO